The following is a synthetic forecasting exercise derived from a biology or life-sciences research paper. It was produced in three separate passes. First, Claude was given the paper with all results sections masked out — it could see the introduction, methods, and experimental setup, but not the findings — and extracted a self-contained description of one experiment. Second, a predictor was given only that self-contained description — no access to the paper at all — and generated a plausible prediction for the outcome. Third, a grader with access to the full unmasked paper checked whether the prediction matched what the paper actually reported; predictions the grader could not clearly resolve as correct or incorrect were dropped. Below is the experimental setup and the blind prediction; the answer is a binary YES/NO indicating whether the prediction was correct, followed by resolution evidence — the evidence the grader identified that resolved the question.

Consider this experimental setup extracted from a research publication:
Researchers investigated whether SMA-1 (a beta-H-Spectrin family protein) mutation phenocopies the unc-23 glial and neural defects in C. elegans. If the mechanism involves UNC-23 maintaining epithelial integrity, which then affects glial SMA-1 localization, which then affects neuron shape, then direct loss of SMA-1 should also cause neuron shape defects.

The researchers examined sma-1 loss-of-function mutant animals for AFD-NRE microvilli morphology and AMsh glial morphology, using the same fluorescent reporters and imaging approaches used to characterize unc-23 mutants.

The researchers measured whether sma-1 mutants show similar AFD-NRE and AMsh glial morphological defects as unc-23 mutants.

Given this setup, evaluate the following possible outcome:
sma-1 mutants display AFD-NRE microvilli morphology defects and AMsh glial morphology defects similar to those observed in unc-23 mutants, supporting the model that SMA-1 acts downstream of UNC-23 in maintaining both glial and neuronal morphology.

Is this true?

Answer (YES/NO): YES